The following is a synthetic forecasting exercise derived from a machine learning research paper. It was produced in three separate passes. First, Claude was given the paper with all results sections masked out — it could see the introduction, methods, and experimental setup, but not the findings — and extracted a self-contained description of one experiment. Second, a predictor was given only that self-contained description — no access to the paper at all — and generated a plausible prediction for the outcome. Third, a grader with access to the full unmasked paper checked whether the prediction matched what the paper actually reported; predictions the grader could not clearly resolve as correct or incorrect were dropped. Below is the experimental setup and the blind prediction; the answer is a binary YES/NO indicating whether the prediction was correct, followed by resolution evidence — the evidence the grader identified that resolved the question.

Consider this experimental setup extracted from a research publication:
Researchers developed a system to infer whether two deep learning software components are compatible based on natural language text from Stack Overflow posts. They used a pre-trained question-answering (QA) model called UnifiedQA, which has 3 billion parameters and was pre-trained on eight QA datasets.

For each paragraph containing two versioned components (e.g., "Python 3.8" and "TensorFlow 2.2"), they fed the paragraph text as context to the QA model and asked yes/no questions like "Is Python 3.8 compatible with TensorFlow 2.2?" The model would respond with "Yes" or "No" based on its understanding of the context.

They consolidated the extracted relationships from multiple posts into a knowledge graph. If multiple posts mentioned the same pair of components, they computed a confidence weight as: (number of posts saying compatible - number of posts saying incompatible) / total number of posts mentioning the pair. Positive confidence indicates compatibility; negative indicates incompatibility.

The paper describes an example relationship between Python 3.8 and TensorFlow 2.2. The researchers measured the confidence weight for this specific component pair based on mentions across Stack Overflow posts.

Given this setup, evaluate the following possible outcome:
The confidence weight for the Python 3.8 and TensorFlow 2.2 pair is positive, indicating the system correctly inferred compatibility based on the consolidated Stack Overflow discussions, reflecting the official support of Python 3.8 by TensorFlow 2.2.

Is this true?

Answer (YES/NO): YES